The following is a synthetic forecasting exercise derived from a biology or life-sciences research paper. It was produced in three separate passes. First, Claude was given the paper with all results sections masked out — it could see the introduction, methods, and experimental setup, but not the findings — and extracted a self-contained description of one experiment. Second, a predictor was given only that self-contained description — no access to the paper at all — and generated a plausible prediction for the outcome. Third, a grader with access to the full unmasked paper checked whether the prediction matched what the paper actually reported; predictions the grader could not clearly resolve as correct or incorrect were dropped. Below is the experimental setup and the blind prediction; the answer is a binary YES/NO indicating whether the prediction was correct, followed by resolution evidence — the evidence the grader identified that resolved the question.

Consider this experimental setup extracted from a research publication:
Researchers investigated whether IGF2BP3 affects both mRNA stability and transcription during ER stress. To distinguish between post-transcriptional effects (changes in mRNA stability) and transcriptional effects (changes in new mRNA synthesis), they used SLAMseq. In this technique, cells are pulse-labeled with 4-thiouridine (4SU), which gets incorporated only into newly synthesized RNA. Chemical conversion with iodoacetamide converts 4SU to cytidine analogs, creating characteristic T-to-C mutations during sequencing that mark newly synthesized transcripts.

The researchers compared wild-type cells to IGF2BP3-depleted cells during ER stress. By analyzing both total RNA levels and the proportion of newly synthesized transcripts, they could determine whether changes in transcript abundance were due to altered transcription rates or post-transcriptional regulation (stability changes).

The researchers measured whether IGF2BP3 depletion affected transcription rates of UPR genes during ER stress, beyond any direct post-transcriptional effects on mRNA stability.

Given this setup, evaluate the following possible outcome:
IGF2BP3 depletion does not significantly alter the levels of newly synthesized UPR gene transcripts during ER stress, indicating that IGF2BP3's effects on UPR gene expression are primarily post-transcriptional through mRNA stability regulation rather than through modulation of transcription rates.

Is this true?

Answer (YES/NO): NO